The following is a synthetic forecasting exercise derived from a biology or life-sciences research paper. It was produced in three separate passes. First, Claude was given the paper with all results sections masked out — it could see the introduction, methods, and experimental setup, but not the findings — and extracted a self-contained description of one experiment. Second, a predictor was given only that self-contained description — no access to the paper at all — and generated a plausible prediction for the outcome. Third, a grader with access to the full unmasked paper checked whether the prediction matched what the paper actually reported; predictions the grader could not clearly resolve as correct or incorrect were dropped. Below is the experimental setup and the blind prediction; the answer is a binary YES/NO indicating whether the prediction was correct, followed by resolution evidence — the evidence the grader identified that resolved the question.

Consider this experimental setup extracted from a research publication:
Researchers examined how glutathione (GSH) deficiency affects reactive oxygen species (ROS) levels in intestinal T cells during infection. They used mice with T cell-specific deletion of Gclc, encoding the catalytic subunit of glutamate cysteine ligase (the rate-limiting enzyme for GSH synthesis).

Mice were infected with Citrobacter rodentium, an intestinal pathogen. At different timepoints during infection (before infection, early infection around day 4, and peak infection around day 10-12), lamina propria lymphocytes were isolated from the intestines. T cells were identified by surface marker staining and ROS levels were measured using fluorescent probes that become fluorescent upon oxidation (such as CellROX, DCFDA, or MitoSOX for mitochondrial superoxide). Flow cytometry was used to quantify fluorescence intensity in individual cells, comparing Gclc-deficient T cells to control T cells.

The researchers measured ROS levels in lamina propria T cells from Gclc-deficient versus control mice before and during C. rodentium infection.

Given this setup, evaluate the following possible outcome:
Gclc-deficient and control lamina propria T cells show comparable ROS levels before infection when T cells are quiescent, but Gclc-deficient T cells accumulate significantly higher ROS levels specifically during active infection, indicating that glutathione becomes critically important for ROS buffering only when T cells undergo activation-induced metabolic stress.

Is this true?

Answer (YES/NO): YES